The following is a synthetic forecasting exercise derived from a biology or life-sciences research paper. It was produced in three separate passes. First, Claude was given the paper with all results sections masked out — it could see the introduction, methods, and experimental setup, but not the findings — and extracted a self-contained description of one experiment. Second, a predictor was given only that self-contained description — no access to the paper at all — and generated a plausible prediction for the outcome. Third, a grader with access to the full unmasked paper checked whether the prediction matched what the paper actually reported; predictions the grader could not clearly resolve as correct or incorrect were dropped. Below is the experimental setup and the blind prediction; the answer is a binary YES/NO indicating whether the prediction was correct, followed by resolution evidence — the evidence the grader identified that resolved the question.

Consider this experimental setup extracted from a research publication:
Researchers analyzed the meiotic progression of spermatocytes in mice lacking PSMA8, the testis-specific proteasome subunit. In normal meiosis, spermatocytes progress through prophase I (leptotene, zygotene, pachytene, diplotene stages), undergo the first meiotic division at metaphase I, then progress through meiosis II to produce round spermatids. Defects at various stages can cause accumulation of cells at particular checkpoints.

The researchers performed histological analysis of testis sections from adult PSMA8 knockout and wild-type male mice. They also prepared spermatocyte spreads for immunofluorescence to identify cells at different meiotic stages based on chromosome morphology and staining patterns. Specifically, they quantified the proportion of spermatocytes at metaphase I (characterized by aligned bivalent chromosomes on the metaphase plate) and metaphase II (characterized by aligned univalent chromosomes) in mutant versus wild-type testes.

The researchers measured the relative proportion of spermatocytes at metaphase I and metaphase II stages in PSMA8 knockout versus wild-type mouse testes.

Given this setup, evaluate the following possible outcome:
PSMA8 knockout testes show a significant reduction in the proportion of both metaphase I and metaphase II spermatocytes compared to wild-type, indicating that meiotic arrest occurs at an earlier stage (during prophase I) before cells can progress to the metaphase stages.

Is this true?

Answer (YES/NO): NO